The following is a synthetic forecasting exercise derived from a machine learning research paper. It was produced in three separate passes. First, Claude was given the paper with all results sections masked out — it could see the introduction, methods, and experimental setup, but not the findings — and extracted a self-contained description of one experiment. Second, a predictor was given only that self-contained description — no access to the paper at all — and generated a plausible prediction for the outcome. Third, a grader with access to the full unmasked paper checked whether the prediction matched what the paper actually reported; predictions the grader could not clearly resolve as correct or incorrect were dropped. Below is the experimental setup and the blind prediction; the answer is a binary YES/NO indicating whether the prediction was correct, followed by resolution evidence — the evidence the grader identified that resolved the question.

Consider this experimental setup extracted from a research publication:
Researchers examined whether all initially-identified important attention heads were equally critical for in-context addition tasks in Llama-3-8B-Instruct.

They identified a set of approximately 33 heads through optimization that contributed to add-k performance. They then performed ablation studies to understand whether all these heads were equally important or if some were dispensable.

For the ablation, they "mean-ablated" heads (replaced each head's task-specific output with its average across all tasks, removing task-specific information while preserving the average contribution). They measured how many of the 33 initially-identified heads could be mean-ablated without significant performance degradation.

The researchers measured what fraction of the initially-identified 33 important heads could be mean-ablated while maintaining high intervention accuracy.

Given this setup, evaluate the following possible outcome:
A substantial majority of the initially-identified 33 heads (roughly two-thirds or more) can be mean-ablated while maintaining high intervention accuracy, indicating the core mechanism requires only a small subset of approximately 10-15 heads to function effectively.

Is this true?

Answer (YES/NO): NO